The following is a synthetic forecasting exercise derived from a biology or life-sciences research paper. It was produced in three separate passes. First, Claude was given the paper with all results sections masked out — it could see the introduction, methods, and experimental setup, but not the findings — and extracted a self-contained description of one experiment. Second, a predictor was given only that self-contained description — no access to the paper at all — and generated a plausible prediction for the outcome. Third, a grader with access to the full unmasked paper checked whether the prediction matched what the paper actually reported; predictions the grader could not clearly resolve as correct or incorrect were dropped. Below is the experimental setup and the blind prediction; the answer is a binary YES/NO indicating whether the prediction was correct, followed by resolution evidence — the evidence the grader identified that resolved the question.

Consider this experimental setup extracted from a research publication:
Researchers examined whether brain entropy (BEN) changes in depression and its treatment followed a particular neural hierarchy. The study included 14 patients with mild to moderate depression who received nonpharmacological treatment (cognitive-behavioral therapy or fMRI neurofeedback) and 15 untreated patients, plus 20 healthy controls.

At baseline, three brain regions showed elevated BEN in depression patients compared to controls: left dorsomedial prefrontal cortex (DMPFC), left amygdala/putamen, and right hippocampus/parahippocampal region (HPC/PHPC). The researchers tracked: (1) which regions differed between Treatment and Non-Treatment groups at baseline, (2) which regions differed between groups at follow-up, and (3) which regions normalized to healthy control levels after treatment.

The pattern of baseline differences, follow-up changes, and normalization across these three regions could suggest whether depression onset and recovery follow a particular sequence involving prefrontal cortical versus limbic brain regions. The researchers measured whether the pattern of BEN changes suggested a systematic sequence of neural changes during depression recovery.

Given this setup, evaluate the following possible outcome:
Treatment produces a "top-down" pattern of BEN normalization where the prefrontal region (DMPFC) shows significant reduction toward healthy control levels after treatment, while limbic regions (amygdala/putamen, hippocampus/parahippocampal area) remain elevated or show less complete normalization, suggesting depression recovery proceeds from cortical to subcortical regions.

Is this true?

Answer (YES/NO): NO